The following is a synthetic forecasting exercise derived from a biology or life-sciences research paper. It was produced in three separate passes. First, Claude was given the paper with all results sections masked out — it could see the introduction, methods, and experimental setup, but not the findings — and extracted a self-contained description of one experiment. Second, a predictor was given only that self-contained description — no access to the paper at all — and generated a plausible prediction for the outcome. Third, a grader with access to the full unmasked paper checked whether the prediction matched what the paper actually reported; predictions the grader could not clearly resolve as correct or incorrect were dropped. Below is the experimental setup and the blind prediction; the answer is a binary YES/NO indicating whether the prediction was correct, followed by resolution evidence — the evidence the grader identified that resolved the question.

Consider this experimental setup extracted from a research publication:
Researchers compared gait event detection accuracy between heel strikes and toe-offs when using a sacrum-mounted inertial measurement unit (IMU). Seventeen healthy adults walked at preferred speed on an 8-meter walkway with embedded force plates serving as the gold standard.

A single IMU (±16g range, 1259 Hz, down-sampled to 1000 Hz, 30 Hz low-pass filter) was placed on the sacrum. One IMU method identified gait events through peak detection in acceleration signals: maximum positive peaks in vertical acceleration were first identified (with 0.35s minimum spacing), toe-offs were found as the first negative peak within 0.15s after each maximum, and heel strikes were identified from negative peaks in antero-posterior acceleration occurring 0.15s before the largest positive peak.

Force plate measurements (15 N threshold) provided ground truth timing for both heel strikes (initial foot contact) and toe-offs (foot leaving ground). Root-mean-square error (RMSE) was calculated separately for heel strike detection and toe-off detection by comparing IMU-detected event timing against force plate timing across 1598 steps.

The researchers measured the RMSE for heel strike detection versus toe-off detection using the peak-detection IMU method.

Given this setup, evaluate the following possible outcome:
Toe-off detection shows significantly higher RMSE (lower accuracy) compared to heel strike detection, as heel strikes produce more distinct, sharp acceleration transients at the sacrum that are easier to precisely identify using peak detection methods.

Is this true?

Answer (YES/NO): YES